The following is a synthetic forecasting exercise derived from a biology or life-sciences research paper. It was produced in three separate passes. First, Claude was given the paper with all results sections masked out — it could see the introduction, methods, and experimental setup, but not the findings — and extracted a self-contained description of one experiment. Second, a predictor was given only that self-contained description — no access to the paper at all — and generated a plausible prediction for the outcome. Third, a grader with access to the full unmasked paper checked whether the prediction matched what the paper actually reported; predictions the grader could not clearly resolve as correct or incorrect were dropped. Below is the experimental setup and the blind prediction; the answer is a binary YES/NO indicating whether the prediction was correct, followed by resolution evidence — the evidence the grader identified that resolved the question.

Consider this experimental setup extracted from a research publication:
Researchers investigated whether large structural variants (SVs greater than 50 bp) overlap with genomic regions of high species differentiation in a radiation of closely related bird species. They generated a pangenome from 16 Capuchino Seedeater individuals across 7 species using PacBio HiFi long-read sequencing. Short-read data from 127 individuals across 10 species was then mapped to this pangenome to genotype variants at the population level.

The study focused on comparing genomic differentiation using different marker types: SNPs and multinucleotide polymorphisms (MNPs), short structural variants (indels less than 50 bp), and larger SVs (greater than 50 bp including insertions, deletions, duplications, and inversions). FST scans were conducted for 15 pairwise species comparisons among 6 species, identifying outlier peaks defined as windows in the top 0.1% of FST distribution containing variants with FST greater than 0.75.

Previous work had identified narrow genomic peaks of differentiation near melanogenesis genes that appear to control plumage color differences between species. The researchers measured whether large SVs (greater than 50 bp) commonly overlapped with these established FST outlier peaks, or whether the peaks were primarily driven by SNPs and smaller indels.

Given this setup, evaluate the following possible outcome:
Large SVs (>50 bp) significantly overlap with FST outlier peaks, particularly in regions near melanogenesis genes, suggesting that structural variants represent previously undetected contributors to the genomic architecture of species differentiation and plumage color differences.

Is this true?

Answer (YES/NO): NO